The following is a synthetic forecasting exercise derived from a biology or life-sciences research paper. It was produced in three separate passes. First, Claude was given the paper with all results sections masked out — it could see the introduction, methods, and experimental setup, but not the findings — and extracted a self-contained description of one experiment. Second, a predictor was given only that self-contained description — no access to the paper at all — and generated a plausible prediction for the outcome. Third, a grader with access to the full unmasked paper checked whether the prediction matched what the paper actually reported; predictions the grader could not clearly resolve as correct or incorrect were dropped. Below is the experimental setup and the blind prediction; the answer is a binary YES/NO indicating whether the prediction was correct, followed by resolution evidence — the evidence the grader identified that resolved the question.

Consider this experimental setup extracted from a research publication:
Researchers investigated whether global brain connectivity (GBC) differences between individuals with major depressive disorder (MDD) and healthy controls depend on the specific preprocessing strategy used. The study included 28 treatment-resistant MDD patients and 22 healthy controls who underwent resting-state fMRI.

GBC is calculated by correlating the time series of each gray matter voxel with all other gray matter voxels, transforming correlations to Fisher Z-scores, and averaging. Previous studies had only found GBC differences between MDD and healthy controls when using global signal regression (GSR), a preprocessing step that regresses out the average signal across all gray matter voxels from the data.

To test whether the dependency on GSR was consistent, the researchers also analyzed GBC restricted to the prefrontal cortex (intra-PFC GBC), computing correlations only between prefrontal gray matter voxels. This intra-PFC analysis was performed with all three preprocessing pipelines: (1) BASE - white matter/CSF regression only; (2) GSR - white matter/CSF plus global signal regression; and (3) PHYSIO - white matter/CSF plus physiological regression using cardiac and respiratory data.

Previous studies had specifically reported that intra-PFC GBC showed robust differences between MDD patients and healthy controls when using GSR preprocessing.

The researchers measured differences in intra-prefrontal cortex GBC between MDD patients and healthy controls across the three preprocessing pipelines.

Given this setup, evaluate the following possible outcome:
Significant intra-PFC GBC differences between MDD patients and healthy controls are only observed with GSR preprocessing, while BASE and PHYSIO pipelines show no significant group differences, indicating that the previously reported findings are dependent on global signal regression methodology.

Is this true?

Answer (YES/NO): YES